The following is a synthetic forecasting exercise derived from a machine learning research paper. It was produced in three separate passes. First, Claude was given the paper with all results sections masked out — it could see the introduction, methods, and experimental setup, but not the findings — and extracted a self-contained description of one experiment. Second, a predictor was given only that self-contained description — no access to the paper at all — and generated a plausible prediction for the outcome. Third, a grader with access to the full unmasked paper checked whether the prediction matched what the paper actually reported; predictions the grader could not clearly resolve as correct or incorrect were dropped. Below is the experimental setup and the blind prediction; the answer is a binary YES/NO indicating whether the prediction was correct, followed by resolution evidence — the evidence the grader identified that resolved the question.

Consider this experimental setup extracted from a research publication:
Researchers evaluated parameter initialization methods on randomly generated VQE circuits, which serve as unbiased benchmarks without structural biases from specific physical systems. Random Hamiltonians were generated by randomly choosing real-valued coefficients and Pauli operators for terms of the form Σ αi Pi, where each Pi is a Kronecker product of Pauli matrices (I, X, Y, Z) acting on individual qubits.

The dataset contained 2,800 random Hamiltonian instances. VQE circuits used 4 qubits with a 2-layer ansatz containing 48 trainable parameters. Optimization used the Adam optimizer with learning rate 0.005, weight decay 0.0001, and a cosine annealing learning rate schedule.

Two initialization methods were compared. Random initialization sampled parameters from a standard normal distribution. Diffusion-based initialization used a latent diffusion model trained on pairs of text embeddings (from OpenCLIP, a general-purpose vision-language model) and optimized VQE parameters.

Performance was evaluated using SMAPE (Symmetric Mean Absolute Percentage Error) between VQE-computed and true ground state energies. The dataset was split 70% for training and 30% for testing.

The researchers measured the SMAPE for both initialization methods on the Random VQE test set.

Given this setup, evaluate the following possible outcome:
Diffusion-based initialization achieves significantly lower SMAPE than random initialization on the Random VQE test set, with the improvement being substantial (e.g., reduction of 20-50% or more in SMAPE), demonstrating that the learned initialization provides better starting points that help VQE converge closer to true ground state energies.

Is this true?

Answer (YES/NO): NO